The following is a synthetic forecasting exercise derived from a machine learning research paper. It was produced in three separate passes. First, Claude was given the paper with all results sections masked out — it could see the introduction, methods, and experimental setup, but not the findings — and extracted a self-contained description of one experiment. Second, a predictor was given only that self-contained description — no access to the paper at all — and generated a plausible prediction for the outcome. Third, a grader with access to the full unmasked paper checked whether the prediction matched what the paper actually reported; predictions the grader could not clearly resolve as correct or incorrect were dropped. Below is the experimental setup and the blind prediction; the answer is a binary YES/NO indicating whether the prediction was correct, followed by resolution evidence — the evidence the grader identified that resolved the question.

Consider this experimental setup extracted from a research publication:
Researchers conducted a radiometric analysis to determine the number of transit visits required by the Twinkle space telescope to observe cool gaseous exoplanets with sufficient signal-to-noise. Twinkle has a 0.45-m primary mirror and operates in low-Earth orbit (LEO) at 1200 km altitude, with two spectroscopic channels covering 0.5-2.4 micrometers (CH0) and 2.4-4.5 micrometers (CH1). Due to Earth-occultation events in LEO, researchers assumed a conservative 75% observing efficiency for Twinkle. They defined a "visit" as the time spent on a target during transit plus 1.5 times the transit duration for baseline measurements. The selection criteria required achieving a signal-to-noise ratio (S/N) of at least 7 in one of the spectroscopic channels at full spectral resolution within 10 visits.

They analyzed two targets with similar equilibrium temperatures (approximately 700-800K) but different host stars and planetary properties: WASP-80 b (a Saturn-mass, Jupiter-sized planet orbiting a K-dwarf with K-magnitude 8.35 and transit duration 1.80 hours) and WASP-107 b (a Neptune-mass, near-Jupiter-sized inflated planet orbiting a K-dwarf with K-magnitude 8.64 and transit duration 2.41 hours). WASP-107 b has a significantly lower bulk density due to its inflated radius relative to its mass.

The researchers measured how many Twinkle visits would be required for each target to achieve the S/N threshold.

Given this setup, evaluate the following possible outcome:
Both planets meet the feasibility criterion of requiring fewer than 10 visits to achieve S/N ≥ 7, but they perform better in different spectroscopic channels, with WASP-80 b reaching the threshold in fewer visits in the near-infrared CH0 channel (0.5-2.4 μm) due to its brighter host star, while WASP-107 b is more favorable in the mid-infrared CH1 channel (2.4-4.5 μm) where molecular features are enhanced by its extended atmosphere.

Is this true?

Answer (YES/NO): NO